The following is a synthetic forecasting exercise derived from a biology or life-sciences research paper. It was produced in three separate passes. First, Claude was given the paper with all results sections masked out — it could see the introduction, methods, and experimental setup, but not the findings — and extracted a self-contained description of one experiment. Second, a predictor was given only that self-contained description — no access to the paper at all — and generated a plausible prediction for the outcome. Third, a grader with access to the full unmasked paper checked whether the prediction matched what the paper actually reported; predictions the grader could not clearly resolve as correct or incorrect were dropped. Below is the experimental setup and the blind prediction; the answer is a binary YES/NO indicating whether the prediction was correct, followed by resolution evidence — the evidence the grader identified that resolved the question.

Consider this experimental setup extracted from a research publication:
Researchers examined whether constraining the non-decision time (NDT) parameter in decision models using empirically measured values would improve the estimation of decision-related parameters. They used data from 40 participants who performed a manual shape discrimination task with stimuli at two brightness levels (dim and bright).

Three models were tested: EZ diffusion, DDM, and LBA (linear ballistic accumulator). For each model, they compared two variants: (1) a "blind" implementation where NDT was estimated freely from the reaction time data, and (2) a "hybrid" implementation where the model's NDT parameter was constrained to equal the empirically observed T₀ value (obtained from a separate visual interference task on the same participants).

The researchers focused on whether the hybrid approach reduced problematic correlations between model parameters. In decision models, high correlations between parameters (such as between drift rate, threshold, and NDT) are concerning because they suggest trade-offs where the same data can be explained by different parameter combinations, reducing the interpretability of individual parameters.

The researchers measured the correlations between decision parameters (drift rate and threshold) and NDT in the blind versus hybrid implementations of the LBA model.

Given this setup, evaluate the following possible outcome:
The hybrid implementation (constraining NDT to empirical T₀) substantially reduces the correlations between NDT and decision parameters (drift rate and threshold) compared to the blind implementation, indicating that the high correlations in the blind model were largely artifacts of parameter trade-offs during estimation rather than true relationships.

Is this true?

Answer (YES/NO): YES